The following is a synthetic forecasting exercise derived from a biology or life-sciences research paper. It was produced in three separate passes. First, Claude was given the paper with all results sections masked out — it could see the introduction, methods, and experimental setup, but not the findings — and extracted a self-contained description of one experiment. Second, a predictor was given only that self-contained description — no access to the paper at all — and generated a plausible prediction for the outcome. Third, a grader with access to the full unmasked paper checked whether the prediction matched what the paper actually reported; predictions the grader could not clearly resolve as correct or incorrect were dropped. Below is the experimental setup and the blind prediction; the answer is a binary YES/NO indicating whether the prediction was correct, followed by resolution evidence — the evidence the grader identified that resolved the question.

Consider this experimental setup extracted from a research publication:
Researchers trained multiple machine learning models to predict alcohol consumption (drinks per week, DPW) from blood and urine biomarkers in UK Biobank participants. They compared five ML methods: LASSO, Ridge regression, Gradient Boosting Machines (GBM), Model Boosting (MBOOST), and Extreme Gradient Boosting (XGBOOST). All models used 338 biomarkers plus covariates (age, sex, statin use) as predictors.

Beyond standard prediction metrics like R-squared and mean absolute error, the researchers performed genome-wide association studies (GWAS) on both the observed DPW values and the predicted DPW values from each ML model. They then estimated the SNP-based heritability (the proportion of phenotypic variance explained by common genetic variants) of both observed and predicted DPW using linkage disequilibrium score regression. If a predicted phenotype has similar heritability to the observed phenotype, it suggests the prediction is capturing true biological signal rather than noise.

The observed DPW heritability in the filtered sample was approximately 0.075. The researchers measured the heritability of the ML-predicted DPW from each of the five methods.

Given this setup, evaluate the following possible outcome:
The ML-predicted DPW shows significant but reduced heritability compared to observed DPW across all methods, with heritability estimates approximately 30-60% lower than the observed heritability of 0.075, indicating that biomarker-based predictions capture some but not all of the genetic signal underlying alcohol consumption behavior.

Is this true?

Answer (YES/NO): NO